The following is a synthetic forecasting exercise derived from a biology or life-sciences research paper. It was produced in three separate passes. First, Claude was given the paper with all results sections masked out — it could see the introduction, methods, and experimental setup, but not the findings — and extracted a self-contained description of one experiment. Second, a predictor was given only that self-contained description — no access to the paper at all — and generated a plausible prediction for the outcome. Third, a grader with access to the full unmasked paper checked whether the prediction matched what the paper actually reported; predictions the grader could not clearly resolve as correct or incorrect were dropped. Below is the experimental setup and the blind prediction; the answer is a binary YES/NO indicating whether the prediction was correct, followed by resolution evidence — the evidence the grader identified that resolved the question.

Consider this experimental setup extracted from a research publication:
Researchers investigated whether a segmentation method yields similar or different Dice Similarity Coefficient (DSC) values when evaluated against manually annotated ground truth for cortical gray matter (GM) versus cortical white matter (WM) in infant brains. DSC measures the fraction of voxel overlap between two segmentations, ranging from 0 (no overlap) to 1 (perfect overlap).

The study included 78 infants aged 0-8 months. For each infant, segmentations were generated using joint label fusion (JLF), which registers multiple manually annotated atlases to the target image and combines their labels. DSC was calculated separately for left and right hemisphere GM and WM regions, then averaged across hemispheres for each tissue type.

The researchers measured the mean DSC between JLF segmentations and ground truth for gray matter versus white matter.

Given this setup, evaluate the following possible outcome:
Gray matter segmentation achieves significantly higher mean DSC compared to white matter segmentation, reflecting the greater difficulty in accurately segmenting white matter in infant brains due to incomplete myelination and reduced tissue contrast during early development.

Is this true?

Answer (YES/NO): NO